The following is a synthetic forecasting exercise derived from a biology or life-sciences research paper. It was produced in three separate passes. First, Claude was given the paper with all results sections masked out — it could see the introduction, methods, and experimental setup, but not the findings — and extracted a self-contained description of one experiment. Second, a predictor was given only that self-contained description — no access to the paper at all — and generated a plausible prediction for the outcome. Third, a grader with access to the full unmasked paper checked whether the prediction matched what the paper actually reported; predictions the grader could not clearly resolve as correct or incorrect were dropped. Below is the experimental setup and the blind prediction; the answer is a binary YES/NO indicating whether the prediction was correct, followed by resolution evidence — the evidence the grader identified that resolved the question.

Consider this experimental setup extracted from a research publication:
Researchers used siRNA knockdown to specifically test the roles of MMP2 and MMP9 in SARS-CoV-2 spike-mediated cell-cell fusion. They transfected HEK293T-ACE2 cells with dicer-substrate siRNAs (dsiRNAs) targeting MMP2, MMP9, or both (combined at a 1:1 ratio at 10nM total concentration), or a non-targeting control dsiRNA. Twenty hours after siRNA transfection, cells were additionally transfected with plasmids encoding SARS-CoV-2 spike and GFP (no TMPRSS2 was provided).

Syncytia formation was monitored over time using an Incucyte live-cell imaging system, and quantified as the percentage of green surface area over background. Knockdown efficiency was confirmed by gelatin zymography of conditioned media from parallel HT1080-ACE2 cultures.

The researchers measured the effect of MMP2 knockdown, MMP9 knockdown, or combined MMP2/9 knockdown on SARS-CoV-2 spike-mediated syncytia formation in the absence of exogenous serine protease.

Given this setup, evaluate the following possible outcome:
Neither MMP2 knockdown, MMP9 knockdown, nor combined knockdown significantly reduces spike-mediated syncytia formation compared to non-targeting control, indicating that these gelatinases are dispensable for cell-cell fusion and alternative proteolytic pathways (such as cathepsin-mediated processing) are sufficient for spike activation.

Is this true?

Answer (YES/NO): NO